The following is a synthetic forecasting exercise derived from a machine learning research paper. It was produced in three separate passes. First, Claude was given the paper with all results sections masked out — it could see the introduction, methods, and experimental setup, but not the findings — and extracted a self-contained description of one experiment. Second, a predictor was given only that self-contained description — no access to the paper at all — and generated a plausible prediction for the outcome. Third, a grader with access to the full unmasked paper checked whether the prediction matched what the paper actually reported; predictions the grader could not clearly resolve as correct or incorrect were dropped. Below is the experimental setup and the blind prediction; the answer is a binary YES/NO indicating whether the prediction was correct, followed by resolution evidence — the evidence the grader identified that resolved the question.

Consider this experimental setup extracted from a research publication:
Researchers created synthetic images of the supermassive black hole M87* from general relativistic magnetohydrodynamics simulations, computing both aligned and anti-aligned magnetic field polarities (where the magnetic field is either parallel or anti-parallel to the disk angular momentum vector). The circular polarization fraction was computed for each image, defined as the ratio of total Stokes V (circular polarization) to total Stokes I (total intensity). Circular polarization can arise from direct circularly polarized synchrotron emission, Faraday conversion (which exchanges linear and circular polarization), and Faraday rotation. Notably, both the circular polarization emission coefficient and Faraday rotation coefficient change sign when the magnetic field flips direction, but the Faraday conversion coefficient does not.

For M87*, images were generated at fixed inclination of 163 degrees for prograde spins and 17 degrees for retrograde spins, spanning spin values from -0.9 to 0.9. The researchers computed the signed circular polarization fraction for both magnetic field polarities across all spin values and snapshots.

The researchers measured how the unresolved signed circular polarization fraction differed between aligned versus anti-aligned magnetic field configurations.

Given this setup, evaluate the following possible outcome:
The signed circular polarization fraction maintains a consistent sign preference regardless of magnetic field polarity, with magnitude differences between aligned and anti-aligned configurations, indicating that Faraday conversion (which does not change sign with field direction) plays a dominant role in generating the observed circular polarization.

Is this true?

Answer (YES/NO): NO